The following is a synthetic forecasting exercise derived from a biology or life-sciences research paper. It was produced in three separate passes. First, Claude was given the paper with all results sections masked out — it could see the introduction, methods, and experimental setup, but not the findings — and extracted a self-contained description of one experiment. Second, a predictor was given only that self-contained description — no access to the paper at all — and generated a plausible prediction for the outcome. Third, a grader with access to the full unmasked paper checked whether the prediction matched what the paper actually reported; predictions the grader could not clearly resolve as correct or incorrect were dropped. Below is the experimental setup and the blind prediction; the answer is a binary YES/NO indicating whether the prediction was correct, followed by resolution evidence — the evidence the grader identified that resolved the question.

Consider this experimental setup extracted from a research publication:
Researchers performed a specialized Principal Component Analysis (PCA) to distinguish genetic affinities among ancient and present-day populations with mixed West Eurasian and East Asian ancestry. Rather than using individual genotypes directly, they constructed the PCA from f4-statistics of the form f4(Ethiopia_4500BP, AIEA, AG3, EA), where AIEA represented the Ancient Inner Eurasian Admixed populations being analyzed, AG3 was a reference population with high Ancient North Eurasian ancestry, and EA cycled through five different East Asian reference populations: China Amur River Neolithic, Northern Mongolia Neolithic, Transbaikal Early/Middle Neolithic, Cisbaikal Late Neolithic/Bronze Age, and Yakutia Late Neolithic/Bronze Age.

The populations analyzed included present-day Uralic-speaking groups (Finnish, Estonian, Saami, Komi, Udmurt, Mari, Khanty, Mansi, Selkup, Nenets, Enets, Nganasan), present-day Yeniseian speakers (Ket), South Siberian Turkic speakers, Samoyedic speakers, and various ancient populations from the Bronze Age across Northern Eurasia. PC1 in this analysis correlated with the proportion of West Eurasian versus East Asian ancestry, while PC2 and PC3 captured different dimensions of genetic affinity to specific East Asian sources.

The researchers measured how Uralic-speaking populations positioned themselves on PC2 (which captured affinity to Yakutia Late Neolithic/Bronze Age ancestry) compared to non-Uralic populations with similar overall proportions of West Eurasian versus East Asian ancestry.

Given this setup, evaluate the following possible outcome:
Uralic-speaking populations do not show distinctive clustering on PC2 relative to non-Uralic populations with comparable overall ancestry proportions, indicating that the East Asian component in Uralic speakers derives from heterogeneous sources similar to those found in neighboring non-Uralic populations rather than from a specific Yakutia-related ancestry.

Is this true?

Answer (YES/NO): NO